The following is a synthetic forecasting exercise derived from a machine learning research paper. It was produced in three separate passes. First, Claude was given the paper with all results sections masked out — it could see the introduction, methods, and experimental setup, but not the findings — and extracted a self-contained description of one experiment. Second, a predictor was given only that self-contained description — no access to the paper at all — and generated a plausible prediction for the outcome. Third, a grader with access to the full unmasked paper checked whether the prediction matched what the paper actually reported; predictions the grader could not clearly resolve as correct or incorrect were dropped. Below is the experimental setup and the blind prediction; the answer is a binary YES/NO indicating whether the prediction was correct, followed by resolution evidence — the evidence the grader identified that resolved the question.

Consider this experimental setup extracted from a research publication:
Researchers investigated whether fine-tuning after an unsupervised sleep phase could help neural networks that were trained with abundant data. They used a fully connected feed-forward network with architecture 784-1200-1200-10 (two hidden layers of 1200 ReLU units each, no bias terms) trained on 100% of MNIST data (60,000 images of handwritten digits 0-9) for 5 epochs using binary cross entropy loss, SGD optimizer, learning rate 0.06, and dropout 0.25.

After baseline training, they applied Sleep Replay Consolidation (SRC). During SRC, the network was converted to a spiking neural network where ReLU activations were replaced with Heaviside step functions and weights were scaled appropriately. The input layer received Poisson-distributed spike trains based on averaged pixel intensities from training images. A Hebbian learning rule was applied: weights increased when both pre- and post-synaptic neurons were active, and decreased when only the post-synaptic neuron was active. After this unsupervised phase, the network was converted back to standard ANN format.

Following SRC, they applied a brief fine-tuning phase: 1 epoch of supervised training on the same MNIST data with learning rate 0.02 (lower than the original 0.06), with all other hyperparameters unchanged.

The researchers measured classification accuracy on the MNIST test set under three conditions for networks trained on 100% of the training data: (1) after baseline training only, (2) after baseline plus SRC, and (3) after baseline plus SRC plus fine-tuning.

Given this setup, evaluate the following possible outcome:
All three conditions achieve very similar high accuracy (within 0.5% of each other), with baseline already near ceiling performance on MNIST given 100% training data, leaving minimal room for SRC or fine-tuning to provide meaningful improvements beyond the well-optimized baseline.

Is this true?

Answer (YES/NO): NO